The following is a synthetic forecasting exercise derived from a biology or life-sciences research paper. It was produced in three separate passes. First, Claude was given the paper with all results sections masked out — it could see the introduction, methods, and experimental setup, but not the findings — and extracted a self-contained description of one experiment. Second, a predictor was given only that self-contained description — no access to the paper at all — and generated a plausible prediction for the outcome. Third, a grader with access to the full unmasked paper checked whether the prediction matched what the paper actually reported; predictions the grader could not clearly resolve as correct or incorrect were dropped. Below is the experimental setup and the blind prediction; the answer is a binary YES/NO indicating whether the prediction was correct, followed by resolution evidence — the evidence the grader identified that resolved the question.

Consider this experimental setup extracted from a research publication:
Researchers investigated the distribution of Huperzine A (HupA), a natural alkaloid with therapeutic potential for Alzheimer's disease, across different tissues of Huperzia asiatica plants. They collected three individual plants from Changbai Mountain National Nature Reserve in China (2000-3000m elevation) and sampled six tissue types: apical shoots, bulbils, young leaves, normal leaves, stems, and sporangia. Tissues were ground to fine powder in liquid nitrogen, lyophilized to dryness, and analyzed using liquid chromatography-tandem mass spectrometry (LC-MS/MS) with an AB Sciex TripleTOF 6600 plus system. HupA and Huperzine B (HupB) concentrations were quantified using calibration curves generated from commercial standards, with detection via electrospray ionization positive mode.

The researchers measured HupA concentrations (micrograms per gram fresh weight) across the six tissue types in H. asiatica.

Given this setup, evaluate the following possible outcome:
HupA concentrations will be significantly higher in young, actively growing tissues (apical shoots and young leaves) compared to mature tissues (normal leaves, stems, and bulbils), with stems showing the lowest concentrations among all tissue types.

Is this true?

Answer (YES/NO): NO